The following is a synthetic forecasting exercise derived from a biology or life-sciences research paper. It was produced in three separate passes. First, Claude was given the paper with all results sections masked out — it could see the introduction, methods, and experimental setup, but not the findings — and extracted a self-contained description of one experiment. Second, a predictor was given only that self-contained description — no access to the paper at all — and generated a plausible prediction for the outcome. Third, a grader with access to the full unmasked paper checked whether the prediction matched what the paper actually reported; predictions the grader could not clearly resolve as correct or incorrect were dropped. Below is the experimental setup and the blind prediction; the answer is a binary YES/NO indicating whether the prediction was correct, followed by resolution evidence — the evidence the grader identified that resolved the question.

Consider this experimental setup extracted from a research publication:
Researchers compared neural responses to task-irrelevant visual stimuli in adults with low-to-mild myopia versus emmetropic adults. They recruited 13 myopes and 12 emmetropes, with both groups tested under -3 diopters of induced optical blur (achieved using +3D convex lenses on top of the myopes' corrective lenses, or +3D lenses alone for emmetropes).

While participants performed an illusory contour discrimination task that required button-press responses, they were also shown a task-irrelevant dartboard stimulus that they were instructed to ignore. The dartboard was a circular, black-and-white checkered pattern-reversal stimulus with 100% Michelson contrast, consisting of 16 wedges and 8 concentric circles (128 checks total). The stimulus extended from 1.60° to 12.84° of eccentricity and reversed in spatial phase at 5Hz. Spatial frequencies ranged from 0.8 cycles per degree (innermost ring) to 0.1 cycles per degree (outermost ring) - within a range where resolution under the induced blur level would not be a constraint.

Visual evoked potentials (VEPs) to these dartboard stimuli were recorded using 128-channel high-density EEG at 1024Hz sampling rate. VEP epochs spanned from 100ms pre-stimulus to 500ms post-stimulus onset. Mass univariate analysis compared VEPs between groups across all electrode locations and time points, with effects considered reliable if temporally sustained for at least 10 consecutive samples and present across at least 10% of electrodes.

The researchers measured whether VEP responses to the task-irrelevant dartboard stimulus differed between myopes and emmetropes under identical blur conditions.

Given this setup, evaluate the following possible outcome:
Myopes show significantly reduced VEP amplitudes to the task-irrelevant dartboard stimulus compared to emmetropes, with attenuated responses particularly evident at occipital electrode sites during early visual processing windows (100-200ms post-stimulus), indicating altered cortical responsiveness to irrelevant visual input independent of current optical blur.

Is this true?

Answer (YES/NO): NO